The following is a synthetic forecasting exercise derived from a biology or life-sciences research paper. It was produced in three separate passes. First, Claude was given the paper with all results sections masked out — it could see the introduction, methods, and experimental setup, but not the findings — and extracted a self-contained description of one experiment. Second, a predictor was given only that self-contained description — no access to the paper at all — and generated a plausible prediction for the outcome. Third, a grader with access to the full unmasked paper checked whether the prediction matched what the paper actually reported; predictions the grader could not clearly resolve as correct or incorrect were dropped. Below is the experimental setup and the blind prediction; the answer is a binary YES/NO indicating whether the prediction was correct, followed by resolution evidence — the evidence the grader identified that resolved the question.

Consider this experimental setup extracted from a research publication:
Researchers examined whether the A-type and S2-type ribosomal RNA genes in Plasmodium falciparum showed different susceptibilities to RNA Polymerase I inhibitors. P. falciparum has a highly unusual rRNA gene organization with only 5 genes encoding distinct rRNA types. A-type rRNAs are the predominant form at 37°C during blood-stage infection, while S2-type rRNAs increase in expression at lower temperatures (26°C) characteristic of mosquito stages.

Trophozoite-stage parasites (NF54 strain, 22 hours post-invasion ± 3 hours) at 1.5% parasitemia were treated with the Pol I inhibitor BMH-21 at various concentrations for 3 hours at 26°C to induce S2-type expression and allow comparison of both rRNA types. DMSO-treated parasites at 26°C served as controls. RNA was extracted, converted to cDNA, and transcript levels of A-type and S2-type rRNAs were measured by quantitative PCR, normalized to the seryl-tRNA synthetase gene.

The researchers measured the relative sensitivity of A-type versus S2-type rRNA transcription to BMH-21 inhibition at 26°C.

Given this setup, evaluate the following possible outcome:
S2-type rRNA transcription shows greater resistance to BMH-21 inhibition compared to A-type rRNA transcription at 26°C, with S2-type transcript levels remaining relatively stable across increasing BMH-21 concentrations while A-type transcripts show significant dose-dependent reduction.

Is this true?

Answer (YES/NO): NO